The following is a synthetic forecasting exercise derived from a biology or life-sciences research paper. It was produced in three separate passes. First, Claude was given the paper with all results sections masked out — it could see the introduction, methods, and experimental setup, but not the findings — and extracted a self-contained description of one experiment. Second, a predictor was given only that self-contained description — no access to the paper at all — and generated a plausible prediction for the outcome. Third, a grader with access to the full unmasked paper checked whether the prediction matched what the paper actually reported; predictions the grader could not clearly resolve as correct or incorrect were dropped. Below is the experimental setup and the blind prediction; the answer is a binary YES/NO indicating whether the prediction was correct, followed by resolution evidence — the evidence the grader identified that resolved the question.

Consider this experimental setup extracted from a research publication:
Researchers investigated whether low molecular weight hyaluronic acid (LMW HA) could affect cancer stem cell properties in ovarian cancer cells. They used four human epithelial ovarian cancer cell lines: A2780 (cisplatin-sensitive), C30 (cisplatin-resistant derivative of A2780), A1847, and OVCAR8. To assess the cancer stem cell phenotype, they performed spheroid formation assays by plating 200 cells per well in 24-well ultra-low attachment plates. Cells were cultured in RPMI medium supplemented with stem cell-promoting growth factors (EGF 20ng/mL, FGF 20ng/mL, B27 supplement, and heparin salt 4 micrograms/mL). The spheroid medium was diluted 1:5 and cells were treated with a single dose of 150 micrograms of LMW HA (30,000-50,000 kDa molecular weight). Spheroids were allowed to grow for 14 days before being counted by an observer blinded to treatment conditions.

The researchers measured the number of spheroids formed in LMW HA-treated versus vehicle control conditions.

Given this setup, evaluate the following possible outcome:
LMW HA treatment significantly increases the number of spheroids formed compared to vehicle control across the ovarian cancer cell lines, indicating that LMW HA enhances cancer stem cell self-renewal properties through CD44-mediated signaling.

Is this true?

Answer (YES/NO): YES